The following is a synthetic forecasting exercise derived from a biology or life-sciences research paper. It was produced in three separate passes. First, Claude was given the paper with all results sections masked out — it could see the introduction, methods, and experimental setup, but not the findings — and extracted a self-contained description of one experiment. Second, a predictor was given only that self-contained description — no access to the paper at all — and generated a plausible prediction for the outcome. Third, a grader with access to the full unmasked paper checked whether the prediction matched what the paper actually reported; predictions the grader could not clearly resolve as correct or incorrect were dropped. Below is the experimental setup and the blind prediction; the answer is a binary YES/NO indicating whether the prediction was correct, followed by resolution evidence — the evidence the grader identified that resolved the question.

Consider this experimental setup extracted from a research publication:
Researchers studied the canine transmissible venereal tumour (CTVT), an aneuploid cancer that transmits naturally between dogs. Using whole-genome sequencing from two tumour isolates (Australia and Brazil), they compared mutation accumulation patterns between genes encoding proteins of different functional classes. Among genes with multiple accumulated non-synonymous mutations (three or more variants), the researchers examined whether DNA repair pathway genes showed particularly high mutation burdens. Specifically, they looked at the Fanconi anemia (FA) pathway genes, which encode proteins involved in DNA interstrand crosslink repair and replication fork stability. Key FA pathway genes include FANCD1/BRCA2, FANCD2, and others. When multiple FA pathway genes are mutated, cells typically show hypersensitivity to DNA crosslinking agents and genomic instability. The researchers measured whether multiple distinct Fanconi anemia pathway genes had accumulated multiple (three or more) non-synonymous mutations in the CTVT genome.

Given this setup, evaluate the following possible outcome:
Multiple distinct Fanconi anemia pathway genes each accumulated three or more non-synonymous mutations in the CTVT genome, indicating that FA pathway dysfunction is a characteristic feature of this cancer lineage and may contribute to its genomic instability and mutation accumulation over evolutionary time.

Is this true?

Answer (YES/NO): YES